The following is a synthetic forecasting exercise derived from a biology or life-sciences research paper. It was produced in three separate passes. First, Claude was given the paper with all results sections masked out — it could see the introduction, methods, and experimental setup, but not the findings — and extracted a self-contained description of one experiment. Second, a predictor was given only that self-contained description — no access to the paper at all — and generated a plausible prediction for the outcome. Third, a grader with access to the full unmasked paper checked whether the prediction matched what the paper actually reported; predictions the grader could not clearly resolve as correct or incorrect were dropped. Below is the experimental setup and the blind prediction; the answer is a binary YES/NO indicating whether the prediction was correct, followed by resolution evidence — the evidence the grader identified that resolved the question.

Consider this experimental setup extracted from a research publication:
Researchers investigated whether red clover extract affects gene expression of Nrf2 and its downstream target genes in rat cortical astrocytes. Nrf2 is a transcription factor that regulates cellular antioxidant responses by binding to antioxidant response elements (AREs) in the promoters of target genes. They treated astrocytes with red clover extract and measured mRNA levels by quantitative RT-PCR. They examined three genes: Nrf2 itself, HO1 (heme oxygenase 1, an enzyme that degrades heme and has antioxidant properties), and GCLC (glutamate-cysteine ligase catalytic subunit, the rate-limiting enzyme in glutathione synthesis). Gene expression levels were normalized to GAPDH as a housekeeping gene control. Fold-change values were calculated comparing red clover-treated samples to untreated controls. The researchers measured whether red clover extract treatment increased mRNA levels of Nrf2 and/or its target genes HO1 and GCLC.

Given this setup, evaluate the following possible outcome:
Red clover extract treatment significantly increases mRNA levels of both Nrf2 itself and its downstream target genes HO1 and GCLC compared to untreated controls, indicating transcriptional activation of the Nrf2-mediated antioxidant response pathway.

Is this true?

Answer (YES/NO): NO